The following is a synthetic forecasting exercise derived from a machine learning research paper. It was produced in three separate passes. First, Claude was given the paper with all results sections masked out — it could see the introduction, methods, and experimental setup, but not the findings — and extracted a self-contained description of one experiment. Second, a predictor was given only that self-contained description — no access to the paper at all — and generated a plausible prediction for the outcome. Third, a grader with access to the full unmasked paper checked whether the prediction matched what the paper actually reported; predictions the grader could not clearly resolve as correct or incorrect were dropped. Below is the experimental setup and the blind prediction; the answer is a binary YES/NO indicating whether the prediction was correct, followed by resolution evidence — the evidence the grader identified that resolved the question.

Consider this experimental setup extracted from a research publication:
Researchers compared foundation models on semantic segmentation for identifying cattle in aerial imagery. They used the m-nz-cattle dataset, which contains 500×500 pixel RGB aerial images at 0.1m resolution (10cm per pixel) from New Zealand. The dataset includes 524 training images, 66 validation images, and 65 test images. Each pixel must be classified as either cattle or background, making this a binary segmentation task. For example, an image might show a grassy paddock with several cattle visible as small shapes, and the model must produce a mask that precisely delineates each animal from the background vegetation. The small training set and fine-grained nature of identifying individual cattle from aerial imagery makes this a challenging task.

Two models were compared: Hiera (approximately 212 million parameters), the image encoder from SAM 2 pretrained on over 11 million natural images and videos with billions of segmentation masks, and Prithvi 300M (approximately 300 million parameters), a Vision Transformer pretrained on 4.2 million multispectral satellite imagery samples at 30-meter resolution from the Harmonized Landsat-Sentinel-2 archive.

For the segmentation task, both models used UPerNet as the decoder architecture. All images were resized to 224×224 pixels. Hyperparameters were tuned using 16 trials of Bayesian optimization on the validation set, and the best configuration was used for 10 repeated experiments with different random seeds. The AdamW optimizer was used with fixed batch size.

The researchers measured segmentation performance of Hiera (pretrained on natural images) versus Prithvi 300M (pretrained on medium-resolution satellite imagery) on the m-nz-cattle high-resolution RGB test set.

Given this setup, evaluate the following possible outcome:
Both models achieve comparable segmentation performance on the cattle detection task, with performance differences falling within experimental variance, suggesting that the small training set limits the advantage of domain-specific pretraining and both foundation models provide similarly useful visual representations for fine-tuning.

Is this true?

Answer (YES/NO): NO